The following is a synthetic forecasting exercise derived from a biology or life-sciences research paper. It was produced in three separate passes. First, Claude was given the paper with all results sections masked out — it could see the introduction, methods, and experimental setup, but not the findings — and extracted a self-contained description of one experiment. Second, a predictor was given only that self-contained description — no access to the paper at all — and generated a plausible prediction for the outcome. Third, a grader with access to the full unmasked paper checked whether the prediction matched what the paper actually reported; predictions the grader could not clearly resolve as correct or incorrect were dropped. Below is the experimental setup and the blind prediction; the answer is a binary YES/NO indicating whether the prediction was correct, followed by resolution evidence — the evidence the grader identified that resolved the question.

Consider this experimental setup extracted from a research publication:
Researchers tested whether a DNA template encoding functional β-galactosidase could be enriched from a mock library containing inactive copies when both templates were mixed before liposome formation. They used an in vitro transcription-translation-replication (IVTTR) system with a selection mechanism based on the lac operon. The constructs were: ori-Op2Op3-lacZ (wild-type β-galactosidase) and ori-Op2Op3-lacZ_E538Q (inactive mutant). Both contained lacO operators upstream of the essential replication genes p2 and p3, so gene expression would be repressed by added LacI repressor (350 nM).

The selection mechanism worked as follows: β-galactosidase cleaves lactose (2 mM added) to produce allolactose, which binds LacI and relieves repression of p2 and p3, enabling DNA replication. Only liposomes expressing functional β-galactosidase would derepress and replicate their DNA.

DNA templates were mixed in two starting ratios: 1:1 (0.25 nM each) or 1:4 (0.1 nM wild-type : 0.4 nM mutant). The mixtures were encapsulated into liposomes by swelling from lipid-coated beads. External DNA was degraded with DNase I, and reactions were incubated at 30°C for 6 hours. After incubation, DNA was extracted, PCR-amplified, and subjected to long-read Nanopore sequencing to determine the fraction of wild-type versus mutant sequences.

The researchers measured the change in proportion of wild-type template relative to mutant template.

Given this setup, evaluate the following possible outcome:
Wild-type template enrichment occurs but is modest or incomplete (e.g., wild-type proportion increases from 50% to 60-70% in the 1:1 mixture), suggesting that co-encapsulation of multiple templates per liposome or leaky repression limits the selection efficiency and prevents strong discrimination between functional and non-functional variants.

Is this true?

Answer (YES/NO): NO